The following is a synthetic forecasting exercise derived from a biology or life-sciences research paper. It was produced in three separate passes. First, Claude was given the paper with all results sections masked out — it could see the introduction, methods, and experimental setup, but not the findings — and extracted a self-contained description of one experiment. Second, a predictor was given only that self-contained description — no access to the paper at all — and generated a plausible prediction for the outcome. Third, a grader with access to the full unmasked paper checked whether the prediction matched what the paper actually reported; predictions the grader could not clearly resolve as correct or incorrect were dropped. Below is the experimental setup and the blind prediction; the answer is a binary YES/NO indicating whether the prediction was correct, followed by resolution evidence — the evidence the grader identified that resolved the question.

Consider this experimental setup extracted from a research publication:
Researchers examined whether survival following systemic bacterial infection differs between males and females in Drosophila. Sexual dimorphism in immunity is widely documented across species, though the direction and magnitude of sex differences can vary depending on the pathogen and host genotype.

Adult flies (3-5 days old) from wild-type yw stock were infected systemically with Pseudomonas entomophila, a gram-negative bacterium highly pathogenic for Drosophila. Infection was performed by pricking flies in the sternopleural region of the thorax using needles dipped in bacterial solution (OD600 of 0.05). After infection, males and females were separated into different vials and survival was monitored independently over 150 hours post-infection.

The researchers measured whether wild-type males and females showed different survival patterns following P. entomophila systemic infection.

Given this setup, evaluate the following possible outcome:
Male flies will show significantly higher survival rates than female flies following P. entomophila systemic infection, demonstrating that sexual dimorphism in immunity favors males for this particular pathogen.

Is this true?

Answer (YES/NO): NO